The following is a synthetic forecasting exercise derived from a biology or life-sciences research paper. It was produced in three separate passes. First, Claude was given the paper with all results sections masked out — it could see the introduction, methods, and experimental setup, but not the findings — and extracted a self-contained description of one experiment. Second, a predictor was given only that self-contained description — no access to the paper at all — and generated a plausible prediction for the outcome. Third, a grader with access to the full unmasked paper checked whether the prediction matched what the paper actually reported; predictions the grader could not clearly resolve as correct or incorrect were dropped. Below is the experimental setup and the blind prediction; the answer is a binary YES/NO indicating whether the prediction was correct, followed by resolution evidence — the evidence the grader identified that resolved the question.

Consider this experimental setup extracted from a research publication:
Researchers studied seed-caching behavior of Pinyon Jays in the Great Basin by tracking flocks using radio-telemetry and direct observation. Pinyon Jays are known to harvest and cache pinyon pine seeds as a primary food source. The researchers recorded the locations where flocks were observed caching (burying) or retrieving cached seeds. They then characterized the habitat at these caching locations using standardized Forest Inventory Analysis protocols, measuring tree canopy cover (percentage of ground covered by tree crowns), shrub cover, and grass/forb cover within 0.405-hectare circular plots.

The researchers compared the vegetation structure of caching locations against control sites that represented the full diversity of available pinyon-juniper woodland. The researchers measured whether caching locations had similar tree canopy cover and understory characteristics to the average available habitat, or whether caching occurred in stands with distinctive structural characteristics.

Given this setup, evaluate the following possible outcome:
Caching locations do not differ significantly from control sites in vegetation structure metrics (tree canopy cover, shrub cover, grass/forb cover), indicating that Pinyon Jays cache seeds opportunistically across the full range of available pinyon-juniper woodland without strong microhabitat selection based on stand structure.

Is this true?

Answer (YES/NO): NO